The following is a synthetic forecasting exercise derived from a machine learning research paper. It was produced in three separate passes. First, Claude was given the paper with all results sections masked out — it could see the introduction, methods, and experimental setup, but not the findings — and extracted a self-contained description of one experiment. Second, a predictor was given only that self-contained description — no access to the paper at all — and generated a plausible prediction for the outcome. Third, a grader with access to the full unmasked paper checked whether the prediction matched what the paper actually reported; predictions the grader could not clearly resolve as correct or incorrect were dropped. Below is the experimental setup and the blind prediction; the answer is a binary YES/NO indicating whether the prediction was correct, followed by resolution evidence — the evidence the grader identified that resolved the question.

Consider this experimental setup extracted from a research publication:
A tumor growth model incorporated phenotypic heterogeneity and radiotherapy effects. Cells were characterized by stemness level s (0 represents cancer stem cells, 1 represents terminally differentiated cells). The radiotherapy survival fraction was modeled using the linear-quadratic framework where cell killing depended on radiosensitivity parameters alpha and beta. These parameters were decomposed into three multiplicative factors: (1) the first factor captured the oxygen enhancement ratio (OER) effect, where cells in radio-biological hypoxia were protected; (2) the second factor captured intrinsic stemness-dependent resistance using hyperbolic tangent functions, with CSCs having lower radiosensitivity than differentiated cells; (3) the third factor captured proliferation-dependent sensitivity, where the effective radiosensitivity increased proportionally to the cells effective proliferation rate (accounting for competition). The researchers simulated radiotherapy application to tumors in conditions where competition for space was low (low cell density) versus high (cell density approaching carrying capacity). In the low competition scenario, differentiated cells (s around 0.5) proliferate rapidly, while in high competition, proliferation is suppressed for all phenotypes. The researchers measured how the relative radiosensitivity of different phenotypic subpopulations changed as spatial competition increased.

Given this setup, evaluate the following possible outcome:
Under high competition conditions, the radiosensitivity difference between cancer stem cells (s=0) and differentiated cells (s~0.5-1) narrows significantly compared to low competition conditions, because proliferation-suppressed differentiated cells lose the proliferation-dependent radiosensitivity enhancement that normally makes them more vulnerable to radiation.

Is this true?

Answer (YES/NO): YES